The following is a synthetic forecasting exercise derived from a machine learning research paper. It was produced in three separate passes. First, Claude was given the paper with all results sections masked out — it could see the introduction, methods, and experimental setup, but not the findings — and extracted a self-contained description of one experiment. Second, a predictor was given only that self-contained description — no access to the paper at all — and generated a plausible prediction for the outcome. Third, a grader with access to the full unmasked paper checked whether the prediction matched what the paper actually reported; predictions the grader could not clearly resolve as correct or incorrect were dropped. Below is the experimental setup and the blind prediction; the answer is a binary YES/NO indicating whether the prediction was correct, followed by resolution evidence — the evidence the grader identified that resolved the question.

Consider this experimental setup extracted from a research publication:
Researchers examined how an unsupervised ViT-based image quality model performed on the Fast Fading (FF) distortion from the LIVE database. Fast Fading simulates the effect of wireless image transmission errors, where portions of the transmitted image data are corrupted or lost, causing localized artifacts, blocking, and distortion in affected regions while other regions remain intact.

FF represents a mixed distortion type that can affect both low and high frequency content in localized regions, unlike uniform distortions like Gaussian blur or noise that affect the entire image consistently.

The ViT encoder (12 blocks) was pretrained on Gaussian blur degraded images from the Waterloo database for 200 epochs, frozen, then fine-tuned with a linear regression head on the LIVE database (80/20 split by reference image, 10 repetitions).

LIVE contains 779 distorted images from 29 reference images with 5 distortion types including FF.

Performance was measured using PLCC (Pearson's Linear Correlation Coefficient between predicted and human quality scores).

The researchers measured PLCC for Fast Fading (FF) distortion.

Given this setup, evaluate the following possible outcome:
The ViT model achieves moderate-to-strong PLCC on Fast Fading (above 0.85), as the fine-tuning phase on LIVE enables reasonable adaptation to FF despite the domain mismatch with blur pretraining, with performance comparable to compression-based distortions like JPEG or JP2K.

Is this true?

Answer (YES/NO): NO